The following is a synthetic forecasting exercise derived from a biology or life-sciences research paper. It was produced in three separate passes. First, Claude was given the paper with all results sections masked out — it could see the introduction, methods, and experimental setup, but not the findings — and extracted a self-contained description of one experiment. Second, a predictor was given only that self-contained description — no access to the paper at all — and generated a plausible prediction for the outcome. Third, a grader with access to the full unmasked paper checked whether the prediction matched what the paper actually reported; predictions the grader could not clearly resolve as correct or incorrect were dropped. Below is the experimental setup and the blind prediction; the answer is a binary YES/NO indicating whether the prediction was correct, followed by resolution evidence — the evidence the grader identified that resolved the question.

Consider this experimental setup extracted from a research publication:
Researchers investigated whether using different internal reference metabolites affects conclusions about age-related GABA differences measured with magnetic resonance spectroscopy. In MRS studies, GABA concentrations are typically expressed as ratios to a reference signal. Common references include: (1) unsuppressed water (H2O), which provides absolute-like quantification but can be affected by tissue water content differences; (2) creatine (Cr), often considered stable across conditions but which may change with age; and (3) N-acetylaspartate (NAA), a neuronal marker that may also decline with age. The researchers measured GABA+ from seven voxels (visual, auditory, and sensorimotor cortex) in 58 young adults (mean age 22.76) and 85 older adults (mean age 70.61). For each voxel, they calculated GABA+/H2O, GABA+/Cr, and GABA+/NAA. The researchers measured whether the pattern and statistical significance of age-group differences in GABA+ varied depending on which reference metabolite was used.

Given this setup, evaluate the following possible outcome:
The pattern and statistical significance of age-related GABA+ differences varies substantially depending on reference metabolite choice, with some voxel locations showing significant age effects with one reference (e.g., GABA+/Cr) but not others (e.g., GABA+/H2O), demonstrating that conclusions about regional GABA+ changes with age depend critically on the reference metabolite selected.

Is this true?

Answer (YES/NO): NO